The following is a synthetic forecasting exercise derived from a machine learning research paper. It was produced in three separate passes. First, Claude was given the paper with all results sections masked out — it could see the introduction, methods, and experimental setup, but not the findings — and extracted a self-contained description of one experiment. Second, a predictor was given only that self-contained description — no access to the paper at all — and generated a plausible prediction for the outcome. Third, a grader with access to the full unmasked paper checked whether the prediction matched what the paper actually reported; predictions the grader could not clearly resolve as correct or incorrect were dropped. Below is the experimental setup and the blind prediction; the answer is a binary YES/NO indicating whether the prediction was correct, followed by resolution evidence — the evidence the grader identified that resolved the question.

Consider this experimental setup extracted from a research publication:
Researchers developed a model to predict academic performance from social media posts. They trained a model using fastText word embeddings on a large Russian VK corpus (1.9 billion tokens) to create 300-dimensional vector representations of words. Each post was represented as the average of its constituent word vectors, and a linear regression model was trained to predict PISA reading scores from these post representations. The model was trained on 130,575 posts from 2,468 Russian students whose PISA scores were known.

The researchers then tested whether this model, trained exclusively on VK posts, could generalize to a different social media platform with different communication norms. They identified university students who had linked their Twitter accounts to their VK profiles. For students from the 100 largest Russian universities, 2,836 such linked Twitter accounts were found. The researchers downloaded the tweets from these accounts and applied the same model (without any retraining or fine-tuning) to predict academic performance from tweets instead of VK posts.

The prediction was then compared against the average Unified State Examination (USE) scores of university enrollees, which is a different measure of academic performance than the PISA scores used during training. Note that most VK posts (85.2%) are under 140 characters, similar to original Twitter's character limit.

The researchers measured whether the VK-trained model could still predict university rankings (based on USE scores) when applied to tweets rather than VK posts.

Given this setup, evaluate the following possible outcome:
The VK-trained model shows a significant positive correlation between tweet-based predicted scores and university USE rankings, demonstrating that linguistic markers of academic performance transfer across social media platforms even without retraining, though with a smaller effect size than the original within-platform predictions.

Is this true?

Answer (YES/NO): YES